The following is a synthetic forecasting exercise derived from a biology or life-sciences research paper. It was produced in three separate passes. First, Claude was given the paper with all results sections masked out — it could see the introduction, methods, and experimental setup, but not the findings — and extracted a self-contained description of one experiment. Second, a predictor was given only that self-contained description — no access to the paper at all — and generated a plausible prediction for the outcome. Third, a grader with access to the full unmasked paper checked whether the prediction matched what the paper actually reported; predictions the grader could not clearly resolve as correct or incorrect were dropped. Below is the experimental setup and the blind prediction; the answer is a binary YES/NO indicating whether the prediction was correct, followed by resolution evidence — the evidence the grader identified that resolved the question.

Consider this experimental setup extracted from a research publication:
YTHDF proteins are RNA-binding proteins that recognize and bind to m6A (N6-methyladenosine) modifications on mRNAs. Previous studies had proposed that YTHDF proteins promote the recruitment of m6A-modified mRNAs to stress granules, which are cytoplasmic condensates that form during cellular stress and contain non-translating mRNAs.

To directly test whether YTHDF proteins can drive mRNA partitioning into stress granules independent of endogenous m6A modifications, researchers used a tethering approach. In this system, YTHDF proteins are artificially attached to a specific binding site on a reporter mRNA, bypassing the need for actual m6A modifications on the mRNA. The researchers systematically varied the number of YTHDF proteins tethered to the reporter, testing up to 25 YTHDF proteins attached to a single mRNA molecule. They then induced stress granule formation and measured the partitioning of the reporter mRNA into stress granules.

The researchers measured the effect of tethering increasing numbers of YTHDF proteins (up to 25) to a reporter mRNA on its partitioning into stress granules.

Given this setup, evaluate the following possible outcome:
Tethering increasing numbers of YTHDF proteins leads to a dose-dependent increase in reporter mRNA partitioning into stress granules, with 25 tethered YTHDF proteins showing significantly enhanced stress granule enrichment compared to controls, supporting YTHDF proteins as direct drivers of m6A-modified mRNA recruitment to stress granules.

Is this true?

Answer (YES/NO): NO